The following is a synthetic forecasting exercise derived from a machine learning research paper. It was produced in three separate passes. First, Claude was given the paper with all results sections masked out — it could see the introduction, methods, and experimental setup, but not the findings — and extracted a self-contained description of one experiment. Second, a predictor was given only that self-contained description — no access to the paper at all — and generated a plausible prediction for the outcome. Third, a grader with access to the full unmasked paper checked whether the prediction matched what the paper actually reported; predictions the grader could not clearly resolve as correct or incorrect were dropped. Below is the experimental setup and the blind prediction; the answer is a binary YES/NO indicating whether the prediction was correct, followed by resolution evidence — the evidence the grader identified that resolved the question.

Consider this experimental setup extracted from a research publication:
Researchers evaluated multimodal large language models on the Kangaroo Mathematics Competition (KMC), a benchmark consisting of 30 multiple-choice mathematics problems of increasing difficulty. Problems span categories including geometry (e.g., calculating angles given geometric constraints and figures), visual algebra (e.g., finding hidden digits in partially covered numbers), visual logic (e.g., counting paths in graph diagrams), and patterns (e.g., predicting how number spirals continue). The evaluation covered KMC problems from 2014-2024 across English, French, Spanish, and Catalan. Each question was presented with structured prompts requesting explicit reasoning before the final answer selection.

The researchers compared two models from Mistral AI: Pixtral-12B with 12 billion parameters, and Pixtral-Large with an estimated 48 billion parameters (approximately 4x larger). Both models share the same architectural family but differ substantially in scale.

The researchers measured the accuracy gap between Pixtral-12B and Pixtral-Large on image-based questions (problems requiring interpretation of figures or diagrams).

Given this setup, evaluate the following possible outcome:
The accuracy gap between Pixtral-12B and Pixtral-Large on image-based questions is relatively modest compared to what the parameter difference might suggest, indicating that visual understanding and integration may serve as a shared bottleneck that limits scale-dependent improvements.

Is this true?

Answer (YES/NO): YES